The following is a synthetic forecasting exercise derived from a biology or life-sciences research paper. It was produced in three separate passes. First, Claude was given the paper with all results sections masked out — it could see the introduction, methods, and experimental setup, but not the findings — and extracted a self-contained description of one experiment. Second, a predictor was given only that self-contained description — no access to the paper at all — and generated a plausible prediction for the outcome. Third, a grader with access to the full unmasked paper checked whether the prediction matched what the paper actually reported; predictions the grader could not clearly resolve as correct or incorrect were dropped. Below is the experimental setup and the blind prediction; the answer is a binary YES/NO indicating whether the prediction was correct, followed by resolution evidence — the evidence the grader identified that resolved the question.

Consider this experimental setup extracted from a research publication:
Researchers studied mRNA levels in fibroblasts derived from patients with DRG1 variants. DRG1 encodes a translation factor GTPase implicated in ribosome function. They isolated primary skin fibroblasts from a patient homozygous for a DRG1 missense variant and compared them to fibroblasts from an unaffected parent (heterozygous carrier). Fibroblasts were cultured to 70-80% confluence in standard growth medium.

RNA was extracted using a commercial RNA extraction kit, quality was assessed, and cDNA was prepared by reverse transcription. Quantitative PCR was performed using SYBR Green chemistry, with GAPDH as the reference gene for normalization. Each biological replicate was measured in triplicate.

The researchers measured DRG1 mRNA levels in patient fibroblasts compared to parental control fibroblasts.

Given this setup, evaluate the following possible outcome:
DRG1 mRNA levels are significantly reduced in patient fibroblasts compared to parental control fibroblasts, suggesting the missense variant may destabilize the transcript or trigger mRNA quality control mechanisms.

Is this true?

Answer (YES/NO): YES